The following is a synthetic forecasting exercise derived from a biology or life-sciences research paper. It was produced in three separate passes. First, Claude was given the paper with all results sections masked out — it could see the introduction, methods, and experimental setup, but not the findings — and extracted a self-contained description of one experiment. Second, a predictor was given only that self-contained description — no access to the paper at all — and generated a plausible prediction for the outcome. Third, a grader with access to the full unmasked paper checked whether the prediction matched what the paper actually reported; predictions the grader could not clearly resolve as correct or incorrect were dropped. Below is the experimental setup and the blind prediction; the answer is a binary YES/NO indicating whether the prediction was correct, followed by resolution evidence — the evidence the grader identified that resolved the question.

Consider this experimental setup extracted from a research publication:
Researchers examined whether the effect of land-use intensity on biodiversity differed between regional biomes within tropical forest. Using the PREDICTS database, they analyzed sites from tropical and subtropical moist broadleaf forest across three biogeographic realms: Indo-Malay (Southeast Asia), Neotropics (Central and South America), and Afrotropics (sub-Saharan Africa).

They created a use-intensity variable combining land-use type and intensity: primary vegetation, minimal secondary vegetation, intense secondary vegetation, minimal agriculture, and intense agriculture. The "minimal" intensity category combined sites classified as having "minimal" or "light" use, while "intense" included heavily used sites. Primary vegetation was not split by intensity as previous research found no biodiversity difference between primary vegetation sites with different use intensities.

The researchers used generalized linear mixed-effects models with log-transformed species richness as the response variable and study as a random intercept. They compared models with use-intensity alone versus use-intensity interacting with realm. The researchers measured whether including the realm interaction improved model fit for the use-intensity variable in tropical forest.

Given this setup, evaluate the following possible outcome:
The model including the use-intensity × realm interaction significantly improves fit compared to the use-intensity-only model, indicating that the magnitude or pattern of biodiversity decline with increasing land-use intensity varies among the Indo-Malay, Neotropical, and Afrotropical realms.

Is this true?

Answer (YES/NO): YES